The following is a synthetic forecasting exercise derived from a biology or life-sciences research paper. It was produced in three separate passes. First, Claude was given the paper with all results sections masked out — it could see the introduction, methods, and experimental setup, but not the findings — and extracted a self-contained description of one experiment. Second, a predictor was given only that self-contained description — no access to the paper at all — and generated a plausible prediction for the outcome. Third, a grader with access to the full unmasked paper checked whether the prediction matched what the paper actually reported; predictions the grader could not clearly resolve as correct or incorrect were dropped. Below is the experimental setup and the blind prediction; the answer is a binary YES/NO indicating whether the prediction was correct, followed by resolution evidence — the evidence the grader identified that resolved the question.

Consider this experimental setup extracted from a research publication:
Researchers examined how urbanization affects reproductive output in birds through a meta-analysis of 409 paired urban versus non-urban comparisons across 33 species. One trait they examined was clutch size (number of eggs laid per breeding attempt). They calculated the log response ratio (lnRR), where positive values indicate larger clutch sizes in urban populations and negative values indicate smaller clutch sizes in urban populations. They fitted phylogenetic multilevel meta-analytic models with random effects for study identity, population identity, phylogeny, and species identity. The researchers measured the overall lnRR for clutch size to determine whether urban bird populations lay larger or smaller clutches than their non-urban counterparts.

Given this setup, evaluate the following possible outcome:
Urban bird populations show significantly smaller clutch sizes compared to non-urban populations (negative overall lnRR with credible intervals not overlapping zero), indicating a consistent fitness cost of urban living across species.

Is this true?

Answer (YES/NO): YES